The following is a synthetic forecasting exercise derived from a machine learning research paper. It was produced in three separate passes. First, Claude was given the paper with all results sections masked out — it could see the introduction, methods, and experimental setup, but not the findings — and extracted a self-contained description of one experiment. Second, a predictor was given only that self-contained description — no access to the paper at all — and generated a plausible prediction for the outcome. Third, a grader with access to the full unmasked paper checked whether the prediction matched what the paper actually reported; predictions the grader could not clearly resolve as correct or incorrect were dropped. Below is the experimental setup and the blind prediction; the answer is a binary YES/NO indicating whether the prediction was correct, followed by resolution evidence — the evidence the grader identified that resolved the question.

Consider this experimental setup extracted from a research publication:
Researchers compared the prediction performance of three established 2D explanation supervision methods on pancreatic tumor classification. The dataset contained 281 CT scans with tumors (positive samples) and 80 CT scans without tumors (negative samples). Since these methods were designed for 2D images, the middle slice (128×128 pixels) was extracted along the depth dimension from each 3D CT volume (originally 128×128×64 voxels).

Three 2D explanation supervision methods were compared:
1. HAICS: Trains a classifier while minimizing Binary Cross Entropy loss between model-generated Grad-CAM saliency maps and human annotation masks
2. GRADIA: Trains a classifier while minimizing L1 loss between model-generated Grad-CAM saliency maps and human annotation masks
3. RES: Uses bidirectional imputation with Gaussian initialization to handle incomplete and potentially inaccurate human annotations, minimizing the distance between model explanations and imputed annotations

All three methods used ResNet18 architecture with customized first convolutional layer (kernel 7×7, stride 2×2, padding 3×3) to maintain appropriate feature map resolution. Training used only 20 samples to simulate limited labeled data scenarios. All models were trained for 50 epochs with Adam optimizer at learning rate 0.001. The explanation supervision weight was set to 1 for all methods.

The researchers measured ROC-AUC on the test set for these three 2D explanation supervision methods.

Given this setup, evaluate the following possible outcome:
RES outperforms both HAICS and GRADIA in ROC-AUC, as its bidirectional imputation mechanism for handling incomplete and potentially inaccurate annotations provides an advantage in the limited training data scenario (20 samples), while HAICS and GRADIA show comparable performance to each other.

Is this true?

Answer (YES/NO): NO